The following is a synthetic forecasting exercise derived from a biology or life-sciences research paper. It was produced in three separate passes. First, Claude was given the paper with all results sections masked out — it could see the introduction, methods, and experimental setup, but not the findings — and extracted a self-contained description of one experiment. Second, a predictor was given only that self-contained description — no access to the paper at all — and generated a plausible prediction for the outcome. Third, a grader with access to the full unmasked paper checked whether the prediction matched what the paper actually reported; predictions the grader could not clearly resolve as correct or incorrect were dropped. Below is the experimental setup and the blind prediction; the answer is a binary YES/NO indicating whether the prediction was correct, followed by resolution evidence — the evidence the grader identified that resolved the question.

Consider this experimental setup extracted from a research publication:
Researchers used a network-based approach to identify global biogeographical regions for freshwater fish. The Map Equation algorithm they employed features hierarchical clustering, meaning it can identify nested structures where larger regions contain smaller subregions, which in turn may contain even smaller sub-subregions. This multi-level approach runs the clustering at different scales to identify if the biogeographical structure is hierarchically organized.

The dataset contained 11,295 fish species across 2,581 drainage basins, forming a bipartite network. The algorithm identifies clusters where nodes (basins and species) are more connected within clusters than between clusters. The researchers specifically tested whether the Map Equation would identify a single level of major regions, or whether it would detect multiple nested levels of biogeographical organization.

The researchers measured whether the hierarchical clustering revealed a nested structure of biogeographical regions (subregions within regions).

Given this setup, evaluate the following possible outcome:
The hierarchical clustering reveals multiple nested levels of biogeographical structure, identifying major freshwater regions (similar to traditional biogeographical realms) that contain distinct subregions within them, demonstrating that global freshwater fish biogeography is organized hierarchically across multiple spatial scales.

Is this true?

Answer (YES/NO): YES